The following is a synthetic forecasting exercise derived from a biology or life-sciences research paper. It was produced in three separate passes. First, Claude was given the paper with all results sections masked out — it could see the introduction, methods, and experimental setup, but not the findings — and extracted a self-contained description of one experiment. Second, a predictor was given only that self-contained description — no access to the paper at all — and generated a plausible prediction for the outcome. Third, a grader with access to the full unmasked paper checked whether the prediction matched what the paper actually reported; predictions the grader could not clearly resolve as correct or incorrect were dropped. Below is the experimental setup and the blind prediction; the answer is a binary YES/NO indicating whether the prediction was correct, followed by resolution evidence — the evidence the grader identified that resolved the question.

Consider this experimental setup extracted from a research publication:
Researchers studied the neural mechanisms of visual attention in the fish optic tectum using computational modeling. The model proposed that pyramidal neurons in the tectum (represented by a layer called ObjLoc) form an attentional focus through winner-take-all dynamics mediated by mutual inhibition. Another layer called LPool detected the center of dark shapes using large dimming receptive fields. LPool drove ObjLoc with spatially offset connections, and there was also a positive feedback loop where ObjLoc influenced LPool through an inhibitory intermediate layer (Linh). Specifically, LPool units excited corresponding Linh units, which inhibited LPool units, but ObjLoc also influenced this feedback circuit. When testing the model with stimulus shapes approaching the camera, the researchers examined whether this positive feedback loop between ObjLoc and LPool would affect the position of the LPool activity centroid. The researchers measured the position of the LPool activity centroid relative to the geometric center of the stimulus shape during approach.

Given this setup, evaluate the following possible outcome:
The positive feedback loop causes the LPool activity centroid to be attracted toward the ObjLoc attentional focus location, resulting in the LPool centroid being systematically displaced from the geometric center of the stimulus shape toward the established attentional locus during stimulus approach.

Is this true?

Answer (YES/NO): YES